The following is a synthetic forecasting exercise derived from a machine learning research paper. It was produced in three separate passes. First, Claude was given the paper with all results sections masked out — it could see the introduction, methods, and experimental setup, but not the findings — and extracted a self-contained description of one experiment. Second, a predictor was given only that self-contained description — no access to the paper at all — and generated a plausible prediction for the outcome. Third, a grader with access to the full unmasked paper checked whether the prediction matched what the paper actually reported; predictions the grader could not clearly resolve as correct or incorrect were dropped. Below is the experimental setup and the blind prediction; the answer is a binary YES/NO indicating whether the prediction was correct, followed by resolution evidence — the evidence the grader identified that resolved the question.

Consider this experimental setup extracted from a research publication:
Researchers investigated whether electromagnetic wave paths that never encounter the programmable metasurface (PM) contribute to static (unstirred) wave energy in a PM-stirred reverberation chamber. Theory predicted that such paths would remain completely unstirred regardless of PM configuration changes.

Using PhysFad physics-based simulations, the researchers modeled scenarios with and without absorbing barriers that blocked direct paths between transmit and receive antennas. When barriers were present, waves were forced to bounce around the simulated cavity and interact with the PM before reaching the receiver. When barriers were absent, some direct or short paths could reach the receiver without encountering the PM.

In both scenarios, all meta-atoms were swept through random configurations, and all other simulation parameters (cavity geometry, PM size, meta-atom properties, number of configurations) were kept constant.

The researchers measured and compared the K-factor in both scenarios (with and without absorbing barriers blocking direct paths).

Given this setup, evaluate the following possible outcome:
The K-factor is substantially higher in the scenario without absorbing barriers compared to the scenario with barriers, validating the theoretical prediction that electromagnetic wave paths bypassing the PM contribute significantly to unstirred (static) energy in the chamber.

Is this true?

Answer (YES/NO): YES